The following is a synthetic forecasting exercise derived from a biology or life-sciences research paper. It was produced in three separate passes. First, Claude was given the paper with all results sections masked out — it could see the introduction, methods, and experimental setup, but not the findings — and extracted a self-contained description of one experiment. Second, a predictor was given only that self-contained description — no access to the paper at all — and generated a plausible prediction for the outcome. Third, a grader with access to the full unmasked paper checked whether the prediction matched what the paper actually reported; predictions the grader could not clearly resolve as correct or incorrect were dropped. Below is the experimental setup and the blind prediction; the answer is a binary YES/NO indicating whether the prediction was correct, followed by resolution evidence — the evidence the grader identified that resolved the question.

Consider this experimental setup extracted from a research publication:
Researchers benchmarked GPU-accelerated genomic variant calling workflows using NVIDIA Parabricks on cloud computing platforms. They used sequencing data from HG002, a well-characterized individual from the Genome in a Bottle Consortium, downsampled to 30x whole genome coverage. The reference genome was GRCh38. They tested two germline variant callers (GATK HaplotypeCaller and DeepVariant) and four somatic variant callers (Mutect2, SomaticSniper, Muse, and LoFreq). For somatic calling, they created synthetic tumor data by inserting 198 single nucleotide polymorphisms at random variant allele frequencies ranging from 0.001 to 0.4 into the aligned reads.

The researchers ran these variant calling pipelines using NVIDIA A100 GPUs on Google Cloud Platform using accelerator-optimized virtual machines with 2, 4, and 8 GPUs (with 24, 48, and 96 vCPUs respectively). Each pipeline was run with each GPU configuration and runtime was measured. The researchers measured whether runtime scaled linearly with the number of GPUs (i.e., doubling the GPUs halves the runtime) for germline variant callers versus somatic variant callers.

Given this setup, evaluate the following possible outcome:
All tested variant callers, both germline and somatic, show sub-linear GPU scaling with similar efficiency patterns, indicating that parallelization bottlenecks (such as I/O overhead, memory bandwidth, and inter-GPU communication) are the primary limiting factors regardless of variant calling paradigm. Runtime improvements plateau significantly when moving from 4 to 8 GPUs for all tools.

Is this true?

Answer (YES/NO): NO